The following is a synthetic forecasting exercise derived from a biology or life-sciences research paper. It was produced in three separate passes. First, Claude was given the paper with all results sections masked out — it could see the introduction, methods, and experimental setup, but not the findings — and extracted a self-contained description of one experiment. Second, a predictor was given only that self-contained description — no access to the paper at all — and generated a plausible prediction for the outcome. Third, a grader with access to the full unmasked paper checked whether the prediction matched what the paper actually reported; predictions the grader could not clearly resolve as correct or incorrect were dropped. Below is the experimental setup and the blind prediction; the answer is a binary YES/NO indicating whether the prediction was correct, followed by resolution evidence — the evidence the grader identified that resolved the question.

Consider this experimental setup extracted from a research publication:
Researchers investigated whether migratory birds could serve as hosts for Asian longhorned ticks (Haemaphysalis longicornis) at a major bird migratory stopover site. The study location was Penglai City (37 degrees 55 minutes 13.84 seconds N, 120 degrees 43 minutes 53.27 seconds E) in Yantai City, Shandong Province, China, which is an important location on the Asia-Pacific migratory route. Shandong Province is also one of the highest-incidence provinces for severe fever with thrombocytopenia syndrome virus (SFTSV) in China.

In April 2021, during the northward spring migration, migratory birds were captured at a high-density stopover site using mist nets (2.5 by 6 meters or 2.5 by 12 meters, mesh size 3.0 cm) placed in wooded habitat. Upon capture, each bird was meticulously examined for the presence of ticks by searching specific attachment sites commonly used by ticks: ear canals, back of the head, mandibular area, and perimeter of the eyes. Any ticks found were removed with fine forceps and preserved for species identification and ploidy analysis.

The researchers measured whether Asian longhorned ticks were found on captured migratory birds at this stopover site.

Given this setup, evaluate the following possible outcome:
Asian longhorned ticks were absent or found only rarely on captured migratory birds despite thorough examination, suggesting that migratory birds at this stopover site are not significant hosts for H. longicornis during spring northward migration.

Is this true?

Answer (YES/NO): NO